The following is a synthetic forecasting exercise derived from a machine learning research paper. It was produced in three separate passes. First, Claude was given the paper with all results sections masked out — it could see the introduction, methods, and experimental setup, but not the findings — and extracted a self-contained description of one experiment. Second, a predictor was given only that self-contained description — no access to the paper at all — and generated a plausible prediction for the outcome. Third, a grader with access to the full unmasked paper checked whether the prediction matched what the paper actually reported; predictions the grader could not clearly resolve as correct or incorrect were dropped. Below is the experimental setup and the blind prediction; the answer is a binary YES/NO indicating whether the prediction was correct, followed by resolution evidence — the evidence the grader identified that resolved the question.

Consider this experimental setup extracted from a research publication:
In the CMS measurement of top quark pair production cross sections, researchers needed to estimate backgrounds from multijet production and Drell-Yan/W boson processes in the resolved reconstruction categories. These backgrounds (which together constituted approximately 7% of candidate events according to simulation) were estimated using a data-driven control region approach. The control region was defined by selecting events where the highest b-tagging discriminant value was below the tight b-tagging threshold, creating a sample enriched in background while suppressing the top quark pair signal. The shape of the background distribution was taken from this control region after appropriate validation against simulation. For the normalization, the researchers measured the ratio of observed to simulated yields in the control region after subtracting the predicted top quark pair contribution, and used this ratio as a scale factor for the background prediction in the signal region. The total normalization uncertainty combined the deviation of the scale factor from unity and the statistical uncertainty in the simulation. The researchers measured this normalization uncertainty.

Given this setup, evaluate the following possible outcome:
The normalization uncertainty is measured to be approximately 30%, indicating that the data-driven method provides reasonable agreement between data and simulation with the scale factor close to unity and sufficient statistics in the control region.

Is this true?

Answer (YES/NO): NO